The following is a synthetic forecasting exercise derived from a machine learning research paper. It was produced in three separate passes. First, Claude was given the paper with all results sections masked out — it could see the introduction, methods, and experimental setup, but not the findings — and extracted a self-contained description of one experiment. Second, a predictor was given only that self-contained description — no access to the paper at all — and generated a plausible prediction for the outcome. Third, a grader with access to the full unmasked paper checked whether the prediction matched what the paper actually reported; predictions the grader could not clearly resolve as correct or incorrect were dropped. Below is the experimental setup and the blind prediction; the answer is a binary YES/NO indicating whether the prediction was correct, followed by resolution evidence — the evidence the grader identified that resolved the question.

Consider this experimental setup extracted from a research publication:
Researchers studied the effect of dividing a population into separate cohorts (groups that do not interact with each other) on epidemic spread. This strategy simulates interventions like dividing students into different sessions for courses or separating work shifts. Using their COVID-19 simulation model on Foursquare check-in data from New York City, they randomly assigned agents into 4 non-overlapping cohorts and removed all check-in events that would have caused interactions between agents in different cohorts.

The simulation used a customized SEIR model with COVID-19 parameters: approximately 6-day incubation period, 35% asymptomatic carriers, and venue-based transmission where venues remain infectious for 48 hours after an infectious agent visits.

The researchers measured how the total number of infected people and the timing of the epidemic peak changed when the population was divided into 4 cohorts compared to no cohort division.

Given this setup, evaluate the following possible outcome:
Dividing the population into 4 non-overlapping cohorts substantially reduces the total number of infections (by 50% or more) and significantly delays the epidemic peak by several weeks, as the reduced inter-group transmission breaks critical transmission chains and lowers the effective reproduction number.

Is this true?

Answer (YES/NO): NO